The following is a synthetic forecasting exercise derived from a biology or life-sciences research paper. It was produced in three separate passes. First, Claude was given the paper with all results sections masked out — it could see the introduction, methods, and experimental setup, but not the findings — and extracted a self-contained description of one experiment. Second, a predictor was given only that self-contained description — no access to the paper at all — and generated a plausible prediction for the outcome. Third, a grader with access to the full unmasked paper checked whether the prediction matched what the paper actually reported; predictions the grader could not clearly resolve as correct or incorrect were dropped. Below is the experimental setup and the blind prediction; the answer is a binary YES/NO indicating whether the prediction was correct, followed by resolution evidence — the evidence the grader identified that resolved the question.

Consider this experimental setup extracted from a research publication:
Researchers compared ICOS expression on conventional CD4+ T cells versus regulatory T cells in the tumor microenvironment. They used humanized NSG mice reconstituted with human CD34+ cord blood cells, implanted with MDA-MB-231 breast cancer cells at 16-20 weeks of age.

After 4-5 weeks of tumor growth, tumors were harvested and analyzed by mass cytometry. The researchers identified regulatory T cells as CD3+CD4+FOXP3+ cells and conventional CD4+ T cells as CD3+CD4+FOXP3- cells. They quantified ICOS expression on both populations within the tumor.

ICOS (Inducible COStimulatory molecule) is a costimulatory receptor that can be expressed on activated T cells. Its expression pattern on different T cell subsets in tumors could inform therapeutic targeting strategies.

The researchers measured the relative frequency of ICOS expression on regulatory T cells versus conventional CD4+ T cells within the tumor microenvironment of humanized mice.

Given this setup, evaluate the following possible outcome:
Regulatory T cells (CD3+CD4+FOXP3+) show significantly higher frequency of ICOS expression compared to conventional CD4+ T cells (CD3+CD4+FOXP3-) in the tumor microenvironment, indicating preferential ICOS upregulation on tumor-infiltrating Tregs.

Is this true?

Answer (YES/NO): YES